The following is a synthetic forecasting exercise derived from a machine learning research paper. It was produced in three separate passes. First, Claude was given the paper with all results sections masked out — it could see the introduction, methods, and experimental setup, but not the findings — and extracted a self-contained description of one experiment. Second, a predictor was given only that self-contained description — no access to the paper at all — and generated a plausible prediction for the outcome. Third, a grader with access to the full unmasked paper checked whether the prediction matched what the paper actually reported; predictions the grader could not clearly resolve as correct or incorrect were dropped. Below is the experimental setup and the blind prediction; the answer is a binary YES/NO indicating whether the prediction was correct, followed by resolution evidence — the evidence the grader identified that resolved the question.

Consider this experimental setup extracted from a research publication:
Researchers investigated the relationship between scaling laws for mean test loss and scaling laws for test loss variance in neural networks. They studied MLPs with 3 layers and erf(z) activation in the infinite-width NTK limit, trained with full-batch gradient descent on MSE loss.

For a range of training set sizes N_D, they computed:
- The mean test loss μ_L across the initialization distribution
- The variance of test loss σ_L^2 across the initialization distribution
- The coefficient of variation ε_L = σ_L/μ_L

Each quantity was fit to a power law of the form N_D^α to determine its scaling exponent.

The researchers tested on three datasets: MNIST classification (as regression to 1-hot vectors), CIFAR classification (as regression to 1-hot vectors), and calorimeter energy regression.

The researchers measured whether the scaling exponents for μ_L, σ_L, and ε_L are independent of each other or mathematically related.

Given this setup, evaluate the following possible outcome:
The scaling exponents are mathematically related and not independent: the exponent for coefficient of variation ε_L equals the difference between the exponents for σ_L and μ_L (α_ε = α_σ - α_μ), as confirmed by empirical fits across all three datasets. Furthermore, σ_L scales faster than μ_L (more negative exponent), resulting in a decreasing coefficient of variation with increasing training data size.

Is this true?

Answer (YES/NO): NO